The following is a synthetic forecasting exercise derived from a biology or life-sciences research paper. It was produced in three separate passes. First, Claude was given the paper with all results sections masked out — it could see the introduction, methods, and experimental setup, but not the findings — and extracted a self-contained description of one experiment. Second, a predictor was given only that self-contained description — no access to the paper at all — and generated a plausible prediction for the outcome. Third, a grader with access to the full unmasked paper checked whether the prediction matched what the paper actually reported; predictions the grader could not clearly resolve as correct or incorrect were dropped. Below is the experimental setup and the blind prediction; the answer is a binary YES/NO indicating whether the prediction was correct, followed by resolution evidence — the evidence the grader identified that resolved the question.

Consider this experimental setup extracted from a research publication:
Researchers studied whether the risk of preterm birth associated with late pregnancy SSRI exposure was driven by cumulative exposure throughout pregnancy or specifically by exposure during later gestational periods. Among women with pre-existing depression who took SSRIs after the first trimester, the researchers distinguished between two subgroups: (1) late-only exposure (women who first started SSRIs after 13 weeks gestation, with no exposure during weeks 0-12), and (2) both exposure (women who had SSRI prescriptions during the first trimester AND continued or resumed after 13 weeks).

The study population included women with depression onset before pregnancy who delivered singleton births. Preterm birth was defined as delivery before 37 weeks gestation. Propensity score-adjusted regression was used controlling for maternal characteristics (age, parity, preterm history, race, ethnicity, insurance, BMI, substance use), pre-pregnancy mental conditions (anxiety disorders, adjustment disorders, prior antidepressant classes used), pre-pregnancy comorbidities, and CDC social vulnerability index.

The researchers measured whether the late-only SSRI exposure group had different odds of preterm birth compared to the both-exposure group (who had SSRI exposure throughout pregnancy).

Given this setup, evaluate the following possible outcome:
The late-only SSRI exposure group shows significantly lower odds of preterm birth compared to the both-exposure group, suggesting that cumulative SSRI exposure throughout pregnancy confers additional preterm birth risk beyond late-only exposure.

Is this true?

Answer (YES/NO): NO